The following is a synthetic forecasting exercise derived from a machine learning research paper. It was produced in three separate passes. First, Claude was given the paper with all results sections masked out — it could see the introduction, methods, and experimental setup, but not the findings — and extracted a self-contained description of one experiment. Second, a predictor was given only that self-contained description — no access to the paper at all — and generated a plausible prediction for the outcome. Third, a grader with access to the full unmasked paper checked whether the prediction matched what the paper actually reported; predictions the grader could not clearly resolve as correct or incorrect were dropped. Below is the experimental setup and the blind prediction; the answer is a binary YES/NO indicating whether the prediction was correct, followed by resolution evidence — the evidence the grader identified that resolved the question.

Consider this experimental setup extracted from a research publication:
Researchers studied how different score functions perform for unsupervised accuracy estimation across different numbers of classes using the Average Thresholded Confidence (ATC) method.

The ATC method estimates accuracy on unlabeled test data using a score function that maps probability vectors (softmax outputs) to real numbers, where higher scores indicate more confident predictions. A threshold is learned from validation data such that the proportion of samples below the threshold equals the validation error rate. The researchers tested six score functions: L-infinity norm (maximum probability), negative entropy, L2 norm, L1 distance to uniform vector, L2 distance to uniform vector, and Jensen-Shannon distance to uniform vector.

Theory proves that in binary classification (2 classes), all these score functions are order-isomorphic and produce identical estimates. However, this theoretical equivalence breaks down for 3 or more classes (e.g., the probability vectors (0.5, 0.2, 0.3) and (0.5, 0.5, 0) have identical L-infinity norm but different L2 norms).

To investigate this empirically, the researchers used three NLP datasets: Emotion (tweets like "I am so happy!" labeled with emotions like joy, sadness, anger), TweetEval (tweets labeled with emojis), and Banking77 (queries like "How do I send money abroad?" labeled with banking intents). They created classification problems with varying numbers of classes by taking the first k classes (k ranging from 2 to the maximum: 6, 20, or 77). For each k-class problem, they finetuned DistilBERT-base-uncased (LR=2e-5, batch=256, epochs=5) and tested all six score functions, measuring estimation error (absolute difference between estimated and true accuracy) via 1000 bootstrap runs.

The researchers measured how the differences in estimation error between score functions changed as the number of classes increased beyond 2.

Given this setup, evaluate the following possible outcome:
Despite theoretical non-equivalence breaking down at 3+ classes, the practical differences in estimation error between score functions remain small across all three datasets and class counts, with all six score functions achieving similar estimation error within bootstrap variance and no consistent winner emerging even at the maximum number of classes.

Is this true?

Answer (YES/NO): NO